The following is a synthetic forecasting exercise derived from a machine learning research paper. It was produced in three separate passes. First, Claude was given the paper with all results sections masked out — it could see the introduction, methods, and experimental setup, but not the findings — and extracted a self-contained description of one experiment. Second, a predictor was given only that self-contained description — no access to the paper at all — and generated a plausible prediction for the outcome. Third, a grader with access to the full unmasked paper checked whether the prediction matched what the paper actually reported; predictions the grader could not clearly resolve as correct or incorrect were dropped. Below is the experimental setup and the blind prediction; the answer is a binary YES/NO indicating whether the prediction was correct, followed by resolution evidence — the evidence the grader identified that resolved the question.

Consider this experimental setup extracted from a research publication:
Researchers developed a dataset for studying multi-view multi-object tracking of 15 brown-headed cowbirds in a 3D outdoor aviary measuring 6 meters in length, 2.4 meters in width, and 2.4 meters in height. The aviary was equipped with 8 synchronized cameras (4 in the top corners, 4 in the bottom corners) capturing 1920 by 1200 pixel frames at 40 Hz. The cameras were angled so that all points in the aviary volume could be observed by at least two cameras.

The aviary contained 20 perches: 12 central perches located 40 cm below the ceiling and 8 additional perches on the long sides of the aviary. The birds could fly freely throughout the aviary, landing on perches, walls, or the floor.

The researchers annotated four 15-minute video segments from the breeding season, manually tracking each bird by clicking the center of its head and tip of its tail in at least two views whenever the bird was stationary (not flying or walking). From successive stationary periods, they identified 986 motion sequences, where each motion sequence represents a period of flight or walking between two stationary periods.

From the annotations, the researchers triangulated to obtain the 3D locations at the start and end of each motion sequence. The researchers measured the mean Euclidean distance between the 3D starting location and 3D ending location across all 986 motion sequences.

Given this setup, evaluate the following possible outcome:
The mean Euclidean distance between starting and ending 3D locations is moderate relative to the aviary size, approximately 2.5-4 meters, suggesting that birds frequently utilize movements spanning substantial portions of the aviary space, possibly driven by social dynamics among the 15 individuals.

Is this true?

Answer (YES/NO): NO